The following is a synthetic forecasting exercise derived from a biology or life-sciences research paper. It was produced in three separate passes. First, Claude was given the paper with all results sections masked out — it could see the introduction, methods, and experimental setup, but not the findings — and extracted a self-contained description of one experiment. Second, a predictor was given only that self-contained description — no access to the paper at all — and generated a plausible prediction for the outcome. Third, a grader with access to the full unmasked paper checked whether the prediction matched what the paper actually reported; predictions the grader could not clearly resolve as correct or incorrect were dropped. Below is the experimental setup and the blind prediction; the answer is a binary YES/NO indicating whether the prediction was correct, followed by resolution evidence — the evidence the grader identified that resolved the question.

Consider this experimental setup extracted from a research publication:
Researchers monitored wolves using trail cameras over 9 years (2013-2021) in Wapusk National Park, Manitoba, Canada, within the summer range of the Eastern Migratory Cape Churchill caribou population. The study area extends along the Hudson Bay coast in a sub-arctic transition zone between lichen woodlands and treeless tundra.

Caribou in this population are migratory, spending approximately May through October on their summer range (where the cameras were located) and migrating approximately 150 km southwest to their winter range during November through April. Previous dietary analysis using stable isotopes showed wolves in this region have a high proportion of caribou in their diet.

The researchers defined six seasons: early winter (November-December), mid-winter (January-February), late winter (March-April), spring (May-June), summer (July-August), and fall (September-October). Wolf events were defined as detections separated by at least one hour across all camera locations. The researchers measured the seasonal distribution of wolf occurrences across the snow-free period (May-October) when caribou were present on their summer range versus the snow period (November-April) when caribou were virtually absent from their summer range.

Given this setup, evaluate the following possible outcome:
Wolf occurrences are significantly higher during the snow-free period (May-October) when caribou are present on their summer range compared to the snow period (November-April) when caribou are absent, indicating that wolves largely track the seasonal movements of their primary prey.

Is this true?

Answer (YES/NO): YES